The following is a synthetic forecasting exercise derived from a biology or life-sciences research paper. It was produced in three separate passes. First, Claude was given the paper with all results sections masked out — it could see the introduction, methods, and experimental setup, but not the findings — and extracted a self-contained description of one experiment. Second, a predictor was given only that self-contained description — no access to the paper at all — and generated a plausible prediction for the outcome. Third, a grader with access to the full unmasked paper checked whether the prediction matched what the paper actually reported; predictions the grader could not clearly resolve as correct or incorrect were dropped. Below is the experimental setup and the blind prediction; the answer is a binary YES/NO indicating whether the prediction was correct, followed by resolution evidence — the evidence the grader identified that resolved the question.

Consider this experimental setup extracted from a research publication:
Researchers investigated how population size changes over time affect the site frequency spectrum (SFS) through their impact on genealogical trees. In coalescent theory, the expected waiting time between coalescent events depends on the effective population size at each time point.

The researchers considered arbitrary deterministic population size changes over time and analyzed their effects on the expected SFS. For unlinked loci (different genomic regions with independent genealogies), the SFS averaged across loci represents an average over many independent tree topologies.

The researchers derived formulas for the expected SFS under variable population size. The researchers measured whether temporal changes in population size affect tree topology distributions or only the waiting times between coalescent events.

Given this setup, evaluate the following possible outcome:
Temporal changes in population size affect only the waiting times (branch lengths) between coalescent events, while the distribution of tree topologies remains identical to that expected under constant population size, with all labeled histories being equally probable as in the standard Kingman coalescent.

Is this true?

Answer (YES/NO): YES